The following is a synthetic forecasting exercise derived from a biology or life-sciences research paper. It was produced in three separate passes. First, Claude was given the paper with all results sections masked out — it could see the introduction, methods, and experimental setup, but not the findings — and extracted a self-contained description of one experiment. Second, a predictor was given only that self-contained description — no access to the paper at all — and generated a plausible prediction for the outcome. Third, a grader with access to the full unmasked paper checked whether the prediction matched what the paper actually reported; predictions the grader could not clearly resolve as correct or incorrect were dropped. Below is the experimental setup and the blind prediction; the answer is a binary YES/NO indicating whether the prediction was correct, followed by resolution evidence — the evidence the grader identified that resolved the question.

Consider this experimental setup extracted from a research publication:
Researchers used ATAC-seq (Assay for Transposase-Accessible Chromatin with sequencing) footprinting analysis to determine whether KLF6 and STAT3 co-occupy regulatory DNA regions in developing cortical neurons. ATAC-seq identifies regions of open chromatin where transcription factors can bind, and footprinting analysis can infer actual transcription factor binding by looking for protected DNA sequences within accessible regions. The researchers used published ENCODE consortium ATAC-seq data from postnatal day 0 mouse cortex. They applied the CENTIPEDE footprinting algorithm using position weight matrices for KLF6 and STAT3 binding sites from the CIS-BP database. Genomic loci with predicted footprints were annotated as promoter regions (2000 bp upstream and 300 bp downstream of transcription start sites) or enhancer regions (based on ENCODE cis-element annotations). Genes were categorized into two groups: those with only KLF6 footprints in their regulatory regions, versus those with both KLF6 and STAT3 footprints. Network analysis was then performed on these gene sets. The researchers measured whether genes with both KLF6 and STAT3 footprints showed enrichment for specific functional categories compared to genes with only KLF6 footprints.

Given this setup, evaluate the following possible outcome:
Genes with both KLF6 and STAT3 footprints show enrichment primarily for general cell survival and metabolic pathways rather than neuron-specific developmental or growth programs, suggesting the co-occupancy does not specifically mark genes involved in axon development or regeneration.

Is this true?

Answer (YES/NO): NO